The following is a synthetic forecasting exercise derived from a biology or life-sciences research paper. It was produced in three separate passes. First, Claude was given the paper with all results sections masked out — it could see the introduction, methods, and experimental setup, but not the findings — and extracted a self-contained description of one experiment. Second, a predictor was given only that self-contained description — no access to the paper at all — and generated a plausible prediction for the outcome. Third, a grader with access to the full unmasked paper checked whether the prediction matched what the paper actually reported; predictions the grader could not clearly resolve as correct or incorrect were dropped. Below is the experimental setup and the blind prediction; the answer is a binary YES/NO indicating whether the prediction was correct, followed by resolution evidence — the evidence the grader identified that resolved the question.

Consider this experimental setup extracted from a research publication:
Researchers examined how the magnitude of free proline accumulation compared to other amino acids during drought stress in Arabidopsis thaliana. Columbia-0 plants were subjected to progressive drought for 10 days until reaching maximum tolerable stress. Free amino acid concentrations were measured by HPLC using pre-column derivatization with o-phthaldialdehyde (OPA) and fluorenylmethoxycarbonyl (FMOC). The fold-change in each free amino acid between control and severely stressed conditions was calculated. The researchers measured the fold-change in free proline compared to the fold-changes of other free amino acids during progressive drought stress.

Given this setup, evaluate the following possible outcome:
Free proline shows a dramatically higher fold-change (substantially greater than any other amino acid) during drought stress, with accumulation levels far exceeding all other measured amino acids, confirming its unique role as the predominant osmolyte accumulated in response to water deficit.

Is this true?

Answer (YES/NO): YES